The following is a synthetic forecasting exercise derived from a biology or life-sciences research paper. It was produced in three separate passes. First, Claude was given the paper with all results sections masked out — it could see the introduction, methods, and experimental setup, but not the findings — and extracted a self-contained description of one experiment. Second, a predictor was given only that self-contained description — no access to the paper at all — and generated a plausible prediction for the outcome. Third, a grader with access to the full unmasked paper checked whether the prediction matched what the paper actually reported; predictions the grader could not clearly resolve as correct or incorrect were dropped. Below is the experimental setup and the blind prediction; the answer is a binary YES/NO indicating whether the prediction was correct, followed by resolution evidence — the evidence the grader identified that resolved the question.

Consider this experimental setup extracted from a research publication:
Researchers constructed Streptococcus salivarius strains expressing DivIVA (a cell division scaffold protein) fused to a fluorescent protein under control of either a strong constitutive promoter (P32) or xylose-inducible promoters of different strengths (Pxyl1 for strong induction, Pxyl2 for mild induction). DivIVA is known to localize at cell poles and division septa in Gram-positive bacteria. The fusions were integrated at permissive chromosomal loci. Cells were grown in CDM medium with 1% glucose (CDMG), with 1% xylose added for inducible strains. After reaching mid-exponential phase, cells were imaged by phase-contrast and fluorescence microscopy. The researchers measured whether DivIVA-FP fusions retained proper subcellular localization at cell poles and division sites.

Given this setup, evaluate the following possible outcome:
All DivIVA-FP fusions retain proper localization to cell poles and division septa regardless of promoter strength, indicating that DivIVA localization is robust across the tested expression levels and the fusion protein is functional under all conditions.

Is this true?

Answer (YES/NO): YES